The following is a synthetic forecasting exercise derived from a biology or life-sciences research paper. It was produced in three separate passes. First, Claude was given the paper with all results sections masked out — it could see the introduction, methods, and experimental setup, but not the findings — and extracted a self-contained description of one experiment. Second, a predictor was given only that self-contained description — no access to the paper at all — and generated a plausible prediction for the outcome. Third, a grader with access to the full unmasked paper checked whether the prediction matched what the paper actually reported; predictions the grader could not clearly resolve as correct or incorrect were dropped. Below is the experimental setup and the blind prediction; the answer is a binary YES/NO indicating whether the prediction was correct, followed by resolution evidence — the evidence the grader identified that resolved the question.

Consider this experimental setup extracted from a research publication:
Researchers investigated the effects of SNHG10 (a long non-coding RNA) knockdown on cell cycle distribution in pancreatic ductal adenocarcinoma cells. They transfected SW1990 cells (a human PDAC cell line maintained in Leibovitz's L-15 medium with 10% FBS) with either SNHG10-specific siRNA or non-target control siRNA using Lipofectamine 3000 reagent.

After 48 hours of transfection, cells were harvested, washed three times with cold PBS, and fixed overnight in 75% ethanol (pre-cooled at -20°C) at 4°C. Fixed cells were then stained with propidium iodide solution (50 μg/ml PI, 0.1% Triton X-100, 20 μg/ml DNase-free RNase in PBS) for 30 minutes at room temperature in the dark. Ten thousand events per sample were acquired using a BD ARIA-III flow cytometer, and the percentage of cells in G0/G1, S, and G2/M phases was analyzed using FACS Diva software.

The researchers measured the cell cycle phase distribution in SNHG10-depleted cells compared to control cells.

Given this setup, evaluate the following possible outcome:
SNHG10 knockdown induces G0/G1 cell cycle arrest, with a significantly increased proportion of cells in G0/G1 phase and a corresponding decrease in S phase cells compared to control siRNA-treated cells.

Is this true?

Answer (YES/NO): NO